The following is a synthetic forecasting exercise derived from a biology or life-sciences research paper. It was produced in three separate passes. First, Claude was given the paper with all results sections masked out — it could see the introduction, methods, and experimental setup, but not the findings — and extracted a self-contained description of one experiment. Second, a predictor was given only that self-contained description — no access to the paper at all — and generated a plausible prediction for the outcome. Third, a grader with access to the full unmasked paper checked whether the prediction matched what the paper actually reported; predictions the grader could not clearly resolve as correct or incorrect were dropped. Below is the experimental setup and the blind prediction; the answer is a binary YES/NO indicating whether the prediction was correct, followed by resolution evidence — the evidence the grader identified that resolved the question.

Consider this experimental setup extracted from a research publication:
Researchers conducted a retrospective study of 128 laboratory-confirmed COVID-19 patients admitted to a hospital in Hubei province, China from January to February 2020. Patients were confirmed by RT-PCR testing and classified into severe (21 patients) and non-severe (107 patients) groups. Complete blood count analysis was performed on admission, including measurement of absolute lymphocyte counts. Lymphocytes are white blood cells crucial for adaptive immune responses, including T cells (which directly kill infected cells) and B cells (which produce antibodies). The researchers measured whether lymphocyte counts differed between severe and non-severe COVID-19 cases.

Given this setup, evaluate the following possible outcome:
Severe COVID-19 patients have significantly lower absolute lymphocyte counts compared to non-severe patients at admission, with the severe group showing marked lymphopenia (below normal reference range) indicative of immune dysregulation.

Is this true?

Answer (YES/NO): YES